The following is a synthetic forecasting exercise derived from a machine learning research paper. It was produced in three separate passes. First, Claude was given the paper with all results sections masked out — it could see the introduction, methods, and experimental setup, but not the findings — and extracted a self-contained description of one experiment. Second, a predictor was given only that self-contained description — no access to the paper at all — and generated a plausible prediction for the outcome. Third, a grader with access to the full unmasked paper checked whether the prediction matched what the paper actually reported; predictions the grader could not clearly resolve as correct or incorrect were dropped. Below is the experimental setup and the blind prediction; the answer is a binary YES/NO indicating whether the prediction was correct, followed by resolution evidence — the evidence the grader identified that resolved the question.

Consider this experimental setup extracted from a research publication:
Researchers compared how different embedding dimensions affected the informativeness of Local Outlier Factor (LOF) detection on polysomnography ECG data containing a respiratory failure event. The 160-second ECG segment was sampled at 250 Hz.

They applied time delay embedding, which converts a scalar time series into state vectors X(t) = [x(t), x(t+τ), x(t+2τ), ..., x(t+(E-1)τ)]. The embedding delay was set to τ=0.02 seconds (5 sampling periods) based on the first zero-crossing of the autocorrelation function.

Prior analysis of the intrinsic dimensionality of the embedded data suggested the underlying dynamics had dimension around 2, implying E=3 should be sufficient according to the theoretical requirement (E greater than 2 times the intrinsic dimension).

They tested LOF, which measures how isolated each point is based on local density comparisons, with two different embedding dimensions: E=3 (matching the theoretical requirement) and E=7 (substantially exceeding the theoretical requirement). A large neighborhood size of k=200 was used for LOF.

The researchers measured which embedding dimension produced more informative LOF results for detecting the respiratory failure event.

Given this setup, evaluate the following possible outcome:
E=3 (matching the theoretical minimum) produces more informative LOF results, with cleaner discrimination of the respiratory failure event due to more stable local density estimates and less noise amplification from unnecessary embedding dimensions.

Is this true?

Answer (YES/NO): NO